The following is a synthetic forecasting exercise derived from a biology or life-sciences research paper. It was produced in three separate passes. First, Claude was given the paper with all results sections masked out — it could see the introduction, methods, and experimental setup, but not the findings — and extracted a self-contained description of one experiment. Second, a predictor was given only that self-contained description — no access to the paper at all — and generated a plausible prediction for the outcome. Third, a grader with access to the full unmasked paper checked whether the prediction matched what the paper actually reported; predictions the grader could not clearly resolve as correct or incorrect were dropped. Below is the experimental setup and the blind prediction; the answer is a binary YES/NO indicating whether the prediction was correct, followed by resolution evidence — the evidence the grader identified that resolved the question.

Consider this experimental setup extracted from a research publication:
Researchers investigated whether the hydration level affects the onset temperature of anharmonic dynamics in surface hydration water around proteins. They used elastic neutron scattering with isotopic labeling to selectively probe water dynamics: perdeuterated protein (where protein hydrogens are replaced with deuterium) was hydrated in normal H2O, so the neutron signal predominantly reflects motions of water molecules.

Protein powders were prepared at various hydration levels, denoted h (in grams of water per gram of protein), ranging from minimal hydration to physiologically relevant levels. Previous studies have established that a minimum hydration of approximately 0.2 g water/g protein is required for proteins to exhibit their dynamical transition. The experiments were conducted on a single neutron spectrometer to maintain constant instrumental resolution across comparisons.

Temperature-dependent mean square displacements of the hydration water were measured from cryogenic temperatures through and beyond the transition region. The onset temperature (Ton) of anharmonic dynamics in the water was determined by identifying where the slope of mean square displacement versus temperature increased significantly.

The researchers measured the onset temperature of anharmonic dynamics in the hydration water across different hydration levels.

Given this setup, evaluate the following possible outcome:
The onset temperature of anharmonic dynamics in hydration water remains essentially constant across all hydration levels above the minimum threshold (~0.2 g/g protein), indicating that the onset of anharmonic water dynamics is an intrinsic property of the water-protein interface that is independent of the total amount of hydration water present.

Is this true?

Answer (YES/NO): NO